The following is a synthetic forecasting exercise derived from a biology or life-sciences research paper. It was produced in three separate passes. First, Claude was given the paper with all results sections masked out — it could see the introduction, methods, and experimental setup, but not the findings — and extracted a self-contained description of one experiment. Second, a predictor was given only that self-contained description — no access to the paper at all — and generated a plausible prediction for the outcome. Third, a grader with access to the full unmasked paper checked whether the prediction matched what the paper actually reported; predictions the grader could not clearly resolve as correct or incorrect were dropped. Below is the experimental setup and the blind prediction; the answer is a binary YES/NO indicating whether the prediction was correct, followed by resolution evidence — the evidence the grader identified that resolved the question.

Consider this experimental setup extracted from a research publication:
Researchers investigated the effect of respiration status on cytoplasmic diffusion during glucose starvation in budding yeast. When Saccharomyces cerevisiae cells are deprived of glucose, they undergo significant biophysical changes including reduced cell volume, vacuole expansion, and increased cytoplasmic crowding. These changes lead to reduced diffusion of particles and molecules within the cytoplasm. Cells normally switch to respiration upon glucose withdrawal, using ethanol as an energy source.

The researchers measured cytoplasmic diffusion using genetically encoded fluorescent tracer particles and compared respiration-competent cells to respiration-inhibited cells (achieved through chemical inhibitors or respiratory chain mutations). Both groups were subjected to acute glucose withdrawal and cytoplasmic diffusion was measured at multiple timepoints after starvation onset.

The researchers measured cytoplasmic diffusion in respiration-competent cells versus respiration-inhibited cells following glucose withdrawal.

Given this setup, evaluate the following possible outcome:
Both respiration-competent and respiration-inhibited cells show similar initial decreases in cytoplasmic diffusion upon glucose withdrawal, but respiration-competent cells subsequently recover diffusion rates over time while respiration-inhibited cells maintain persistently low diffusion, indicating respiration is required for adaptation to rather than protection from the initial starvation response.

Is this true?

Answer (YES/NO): NO